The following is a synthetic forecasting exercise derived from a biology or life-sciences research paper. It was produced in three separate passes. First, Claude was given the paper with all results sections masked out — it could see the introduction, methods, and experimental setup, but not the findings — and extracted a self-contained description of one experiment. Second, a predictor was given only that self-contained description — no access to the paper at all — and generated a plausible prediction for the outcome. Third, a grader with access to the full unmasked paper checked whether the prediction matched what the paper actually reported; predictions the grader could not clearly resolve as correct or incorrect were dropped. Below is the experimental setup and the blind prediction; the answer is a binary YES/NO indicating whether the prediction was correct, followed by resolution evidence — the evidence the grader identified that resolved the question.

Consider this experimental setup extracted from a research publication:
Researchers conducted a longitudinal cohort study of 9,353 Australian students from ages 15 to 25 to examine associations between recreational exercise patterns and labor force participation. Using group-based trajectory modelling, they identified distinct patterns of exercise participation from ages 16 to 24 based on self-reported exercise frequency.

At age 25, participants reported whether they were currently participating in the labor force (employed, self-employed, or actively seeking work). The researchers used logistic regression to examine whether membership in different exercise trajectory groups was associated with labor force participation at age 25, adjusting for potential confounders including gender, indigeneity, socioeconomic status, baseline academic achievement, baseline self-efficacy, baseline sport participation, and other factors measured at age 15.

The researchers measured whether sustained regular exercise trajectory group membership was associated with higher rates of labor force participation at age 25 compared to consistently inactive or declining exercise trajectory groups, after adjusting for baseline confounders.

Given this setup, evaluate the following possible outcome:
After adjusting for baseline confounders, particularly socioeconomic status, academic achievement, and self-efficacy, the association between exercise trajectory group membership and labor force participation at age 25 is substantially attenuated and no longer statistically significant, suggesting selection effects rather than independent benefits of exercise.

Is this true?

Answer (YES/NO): NO